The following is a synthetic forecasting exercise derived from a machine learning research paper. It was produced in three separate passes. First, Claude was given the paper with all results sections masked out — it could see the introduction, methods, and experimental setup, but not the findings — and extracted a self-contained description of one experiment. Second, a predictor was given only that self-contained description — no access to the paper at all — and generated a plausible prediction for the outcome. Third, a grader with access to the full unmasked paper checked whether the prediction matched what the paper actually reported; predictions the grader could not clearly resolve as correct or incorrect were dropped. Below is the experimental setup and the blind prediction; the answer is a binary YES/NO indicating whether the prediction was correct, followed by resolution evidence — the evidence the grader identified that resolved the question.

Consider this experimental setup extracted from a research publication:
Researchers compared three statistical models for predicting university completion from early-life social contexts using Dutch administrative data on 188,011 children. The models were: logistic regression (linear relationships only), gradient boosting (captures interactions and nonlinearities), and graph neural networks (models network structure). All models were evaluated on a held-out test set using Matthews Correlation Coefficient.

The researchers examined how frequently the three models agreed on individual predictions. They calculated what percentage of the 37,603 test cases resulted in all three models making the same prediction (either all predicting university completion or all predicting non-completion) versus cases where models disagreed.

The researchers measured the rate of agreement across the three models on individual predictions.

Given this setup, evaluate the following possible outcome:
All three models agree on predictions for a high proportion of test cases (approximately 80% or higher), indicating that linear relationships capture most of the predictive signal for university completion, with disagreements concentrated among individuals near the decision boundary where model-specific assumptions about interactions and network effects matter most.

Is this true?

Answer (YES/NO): YES